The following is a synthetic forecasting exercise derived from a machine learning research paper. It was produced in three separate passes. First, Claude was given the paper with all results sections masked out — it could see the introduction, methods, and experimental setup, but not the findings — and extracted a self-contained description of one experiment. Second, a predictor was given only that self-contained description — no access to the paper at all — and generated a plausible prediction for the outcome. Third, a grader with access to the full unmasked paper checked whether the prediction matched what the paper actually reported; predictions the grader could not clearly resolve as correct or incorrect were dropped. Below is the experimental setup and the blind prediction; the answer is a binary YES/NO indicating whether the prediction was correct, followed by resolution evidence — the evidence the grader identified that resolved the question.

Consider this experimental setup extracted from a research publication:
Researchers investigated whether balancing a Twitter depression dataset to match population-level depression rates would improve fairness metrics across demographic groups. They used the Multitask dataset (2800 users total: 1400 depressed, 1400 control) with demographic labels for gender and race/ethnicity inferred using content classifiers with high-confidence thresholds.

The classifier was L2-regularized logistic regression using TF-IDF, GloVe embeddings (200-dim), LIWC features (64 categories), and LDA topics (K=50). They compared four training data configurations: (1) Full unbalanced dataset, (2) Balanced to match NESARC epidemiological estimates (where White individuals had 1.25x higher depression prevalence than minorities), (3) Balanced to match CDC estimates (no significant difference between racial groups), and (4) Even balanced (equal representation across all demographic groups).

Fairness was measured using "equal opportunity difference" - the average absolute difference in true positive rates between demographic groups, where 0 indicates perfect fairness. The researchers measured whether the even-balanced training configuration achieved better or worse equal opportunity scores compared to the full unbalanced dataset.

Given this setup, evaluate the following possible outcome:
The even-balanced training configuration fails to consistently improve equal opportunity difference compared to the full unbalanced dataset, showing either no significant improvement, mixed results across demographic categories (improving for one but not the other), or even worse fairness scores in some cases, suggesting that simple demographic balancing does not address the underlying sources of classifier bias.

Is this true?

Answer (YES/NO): NO